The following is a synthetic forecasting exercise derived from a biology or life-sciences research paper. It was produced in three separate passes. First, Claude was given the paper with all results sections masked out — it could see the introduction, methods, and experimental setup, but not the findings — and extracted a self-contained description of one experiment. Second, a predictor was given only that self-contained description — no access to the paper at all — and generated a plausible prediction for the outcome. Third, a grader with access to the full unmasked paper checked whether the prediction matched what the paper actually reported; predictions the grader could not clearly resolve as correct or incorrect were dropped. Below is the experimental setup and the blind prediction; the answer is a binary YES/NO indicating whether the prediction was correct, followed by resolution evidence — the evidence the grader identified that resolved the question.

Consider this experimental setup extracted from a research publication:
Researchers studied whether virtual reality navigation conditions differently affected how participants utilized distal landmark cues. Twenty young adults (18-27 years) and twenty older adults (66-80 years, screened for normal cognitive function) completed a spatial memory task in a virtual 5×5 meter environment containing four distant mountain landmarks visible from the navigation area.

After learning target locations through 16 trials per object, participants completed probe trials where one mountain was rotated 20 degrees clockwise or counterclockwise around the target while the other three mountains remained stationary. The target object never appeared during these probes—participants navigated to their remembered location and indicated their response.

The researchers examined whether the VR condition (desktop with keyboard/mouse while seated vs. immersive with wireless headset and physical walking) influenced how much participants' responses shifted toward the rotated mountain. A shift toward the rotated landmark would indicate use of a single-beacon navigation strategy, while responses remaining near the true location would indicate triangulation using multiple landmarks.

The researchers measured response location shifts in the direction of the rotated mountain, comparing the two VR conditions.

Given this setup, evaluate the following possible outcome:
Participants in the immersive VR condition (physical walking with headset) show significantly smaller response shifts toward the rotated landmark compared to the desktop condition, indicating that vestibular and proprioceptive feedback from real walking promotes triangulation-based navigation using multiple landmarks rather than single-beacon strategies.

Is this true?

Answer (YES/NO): NO